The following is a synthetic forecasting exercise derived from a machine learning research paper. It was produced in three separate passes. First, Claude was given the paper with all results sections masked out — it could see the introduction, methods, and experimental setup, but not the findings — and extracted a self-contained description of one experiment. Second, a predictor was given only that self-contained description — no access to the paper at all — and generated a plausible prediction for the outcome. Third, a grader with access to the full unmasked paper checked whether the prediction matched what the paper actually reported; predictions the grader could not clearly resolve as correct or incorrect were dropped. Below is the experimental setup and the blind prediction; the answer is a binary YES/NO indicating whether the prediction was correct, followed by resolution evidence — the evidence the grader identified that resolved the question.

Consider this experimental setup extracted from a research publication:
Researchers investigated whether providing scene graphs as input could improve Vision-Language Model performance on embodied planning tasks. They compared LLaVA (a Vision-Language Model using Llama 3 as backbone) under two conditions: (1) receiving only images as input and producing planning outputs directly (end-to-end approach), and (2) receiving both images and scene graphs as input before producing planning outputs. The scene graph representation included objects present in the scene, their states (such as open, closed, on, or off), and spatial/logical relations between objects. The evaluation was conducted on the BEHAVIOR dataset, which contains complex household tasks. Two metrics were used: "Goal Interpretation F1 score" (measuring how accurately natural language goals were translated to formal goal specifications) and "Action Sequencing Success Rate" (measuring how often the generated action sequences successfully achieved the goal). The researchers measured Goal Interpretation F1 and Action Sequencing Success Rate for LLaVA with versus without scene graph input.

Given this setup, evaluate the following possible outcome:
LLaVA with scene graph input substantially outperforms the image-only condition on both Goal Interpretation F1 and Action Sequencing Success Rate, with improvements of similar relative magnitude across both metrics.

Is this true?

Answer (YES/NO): NO